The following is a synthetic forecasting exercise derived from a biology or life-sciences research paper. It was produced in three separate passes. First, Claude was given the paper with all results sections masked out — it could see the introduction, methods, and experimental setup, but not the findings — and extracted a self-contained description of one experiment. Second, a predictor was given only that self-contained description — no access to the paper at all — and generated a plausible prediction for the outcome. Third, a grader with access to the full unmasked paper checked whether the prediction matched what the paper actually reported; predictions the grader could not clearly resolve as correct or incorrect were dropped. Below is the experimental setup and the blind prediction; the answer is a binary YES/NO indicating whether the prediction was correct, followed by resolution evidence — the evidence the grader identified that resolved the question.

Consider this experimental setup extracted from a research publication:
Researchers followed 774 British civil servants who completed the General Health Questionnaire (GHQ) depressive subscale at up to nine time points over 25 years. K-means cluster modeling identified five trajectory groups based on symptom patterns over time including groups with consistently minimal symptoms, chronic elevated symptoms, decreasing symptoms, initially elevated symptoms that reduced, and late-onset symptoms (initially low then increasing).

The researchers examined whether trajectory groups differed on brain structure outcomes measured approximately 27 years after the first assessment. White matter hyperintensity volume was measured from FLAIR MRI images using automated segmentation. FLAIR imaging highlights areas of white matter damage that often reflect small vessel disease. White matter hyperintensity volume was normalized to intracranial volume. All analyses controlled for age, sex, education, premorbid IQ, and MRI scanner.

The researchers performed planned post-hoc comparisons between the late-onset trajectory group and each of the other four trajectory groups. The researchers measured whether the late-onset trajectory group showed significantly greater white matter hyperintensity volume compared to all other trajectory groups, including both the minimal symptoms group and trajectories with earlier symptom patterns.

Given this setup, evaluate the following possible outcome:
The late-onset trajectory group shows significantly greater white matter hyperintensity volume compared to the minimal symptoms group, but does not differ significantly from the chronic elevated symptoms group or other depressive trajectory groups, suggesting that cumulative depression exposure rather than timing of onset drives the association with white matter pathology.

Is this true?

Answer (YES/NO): NO